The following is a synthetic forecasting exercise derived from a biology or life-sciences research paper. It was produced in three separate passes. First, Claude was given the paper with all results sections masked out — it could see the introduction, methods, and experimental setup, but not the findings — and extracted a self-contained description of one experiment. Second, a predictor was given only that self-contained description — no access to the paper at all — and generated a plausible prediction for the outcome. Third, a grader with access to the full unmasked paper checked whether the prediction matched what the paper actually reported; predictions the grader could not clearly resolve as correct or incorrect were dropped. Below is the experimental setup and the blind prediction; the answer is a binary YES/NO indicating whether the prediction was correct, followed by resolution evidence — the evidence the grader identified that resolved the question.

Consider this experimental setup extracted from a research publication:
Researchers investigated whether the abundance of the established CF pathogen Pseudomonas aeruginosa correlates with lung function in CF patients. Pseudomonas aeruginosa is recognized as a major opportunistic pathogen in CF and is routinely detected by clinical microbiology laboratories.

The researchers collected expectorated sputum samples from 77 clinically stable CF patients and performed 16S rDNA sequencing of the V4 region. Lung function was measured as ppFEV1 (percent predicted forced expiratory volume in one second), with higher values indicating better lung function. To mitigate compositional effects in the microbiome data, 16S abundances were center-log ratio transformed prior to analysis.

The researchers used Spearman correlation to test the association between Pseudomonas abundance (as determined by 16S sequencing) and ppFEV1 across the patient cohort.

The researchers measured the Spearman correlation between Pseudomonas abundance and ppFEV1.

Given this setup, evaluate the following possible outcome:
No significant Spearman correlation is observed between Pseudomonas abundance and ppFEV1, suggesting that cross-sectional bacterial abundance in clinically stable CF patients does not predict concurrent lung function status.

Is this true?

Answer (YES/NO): NO